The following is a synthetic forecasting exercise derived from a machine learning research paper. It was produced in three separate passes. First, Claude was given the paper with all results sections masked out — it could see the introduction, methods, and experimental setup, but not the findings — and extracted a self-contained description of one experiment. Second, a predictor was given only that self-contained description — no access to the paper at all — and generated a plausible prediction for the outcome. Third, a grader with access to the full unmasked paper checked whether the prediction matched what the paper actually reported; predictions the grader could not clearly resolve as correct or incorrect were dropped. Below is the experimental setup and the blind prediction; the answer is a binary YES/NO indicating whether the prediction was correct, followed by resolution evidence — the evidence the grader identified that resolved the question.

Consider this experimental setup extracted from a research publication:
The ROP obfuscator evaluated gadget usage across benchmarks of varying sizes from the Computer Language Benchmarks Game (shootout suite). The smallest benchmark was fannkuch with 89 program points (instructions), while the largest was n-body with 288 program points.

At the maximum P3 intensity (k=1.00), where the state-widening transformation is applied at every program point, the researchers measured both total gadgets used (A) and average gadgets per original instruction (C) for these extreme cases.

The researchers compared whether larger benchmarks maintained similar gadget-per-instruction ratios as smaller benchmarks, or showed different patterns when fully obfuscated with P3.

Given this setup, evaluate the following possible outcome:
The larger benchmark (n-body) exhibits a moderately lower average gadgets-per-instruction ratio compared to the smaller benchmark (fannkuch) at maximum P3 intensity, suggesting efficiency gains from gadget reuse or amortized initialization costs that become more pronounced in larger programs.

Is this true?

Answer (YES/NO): NO